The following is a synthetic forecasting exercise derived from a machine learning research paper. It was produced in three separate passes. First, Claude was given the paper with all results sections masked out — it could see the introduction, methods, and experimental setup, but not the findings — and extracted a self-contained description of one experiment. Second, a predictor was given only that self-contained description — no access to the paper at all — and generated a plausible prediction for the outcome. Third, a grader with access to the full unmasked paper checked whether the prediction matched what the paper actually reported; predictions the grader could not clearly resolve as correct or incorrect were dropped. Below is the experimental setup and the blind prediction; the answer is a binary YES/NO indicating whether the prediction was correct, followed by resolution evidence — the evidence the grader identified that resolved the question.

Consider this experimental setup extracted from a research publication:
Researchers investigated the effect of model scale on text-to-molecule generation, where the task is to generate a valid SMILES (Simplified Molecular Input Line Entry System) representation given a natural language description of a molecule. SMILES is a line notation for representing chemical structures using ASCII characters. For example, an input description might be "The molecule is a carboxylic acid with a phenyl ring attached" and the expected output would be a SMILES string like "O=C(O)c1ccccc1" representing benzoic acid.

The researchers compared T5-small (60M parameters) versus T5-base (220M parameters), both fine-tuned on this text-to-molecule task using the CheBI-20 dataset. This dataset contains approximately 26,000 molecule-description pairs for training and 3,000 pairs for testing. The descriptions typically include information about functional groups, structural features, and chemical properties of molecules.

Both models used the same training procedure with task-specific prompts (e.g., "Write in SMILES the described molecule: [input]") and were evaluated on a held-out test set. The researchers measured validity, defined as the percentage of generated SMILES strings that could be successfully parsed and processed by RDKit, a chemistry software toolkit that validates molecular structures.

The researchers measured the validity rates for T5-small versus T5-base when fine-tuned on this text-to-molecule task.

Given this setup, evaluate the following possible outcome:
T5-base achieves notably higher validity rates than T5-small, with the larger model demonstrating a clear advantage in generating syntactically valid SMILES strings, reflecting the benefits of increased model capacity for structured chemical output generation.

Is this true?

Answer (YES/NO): NO